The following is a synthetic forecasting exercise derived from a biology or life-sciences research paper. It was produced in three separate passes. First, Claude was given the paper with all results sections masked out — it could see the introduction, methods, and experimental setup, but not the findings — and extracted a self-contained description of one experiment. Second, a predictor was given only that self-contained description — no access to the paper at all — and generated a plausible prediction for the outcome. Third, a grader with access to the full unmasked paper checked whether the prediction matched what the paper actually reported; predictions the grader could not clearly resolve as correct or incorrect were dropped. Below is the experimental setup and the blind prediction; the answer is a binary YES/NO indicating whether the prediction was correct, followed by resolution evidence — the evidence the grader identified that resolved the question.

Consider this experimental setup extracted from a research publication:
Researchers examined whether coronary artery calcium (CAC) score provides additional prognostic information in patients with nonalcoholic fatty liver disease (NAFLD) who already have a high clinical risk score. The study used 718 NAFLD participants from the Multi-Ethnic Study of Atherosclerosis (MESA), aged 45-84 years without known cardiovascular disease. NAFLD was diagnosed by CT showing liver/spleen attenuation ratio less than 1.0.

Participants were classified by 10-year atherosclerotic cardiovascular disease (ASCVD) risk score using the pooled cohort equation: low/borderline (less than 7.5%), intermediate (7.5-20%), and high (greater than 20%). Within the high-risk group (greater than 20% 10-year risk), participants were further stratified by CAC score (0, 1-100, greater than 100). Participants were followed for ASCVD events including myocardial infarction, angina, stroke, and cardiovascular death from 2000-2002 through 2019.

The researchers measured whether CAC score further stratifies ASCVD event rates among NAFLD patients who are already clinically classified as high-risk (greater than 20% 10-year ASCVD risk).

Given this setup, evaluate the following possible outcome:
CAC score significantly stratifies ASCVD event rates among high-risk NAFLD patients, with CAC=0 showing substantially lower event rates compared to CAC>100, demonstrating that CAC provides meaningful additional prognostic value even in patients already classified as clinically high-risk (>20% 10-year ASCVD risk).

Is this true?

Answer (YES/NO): NO